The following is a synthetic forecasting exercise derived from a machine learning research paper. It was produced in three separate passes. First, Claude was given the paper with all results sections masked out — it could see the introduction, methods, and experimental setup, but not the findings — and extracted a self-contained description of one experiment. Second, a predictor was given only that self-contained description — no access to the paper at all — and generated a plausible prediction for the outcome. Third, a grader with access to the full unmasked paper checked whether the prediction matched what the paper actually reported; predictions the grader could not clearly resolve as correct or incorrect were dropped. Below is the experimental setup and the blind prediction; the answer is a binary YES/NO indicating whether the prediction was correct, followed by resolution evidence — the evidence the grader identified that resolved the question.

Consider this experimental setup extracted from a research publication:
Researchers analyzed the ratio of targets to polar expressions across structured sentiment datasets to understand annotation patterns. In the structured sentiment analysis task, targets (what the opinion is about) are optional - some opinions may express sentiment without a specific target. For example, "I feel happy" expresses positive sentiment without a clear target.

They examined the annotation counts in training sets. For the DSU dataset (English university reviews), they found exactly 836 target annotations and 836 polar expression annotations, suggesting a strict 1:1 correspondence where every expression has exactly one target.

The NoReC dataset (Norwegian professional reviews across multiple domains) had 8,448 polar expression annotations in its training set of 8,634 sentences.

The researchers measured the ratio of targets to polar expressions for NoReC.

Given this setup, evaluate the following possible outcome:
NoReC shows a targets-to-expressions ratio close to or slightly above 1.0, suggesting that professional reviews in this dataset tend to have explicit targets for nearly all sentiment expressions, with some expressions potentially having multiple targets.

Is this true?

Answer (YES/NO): NO